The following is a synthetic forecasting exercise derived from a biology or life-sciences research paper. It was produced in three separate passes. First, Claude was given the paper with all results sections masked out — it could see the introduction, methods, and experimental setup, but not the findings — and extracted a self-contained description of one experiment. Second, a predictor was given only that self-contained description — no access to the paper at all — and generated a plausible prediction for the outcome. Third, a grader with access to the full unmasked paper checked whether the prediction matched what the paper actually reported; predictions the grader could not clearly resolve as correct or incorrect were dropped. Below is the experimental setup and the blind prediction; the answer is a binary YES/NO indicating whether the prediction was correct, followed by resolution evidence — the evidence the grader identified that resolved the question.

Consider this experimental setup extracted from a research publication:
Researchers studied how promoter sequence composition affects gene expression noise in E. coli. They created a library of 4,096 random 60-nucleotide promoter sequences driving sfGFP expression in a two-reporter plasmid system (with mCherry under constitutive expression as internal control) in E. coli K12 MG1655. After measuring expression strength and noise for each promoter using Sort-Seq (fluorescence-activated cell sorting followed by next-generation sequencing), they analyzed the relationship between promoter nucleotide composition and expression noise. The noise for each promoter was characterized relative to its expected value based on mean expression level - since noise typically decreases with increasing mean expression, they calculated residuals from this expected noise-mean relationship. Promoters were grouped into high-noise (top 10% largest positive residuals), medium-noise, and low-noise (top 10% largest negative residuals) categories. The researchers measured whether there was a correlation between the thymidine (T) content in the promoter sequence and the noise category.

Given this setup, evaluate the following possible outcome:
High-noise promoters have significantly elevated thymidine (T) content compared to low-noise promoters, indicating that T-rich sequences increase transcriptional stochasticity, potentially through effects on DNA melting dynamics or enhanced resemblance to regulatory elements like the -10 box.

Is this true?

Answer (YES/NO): YES